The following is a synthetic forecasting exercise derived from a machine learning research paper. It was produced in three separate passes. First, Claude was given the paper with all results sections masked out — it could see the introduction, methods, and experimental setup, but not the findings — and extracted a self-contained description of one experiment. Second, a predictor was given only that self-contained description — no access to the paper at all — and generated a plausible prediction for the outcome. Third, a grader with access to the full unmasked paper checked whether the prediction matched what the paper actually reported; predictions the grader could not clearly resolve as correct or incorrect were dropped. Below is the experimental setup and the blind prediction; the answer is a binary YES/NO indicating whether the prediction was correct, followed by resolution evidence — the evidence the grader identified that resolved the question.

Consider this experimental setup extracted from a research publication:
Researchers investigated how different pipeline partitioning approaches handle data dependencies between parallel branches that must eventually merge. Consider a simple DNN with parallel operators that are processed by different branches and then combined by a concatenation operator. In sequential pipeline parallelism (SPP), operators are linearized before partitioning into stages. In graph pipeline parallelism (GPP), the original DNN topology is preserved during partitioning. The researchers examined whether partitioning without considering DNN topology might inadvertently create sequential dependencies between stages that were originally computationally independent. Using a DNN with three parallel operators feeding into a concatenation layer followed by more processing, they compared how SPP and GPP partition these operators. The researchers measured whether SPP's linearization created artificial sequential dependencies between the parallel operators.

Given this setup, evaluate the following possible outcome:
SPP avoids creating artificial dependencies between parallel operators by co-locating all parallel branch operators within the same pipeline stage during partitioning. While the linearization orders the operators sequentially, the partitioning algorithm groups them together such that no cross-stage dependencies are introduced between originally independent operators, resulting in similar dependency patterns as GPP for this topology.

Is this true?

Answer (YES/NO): NO